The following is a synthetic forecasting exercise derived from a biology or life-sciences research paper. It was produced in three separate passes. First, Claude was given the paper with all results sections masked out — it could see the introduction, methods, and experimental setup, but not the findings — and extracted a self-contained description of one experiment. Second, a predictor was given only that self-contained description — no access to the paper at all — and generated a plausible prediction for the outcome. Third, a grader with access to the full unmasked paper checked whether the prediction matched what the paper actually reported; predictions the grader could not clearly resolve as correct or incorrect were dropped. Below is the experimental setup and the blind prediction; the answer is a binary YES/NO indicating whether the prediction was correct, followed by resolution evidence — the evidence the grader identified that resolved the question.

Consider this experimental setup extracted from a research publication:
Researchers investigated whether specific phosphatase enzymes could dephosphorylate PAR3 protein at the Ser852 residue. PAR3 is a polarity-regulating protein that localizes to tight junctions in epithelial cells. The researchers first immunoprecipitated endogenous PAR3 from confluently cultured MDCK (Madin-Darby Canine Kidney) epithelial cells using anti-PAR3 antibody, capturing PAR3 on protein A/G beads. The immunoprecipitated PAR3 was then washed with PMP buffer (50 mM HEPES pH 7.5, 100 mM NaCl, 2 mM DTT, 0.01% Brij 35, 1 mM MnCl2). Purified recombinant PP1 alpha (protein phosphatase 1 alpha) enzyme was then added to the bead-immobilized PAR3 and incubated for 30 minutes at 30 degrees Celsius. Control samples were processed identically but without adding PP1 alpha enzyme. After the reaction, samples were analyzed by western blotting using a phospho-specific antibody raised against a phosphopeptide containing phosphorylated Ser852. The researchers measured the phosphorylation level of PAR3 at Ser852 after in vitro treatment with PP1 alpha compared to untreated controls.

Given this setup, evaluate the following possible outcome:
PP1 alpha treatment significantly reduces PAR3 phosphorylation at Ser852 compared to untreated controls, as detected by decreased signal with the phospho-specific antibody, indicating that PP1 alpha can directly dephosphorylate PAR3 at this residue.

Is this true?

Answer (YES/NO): YES